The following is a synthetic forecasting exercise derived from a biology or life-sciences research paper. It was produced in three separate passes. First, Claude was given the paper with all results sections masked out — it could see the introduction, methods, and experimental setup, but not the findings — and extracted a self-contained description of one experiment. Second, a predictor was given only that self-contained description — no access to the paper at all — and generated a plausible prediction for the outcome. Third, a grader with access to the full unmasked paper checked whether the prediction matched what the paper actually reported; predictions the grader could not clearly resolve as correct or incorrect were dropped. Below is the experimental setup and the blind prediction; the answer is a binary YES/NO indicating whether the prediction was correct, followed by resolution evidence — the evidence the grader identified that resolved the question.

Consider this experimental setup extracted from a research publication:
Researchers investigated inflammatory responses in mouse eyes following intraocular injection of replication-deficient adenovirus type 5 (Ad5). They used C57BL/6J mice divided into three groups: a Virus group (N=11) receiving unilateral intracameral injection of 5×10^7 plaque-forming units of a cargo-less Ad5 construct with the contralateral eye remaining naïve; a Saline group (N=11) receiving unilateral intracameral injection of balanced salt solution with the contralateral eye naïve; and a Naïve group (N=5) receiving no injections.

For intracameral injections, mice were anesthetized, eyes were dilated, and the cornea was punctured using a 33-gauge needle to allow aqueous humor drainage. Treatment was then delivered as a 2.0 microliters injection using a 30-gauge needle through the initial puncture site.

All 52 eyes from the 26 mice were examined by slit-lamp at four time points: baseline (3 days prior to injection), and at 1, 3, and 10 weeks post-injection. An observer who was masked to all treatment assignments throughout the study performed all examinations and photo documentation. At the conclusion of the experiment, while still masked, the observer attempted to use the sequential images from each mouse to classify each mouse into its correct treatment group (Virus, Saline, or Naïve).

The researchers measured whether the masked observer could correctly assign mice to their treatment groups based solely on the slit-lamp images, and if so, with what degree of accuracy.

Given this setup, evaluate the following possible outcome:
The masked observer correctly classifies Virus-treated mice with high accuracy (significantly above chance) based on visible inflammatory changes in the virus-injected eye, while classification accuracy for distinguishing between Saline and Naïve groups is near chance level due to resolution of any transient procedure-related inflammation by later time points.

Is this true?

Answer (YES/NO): NO